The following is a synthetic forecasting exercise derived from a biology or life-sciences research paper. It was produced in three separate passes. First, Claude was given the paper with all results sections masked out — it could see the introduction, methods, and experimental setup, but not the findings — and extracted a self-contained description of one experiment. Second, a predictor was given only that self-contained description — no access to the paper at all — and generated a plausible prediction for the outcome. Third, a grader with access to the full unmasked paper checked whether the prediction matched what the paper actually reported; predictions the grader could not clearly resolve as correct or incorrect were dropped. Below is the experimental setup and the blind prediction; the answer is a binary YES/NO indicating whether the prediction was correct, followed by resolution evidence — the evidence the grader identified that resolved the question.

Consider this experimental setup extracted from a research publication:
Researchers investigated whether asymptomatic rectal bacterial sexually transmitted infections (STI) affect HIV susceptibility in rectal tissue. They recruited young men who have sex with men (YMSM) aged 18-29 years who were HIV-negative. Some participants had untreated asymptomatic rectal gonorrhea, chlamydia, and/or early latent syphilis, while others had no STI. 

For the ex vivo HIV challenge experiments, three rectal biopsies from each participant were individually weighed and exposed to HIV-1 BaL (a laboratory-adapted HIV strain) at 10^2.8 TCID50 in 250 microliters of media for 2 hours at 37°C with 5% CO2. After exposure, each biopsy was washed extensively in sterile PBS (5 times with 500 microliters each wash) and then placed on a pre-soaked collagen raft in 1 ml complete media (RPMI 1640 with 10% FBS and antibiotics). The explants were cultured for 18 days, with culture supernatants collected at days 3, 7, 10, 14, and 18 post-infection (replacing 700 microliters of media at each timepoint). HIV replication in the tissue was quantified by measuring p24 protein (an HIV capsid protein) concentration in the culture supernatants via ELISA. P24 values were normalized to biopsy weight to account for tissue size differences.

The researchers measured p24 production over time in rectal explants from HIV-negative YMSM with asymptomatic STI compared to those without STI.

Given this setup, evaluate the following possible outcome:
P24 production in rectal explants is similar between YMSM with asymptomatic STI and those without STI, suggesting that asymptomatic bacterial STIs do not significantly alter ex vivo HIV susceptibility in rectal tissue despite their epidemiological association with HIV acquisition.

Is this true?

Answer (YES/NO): YES